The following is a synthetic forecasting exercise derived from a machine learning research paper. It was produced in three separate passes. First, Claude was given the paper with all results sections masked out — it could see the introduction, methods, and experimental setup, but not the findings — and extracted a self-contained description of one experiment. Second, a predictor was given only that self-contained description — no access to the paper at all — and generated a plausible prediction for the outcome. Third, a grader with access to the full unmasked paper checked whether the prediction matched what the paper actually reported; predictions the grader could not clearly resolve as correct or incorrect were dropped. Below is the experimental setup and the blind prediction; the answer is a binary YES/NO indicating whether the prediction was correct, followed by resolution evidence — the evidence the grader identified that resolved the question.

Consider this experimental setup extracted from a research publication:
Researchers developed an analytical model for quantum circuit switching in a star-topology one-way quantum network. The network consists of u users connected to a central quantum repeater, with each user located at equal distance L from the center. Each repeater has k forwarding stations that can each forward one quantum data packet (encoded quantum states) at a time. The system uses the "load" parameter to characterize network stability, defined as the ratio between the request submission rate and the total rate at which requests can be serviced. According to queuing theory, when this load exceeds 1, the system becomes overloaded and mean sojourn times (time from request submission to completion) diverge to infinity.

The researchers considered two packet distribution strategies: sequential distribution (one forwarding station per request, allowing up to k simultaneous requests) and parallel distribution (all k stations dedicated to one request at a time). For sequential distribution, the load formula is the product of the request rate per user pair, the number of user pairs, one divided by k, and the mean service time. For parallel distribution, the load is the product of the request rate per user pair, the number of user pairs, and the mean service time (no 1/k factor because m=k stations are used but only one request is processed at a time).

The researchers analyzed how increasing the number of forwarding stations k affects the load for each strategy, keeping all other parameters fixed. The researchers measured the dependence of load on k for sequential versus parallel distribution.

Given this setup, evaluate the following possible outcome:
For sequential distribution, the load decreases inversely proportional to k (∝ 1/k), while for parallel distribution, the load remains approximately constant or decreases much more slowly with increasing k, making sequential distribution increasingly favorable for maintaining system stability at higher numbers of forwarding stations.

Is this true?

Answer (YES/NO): YES